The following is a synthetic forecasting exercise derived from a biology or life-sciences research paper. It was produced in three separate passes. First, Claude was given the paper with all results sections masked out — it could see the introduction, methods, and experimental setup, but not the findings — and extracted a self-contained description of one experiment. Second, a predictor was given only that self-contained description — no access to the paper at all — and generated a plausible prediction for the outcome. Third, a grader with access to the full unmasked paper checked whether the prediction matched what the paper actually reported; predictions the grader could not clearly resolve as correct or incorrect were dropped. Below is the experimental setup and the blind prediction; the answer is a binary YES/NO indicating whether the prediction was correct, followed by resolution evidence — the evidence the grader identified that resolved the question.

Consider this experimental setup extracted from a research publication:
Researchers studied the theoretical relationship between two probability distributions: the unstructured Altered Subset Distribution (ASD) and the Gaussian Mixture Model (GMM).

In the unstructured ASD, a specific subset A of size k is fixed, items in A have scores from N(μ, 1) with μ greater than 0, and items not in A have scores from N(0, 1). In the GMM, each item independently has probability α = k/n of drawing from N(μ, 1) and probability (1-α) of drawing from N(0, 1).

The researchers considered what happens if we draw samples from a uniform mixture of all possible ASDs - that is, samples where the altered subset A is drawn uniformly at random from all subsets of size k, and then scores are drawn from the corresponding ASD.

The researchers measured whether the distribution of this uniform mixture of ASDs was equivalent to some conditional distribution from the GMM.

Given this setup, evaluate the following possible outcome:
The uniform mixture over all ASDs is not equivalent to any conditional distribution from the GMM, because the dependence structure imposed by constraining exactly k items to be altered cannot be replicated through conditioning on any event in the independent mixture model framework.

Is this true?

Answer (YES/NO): NO